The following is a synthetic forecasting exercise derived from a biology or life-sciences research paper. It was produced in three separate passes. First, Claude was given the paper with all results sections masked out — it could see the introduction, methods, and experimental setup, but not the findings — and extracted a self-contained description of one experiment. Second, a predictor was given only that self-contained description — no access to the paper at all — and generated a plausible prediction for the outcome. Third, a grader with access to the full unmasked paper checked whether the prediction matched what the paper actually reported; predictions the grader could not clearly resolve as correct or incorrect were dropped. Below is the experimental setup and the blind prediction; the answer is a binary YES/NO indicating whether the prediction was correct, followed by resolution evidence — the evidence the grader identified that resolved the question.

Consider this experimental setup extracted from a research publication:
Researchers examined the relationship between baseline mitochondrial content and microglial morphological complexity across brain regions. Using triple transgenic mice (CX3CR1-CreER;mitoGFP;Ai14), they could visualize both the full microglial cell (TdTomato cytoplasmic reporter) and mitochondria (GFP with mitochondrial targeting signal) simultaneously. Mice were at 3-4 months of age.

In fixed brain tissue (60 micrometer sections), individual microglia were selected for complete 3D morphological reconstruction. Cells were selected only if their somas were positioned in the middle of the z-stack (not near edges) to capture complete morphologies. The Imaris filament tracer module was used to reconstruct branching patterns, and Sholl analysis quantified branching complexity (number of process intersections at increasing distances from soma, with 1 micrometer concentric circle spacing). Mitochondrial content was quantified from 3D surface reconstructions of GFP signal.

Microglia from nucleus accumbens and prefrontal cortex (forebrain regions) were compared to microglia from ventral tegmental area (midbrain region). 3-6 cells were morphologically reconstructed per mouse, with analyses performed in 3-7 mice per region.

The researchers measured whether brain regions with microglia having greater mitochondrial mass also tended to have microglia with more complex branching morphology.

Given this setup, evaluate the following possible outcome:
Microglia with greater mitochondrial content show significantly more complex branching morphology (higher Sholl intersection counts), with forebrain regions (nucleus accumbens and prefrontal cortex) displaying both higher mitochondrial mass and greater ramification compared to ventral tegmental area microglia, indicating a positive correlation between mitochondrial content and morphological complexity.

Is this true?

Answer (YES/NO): NO